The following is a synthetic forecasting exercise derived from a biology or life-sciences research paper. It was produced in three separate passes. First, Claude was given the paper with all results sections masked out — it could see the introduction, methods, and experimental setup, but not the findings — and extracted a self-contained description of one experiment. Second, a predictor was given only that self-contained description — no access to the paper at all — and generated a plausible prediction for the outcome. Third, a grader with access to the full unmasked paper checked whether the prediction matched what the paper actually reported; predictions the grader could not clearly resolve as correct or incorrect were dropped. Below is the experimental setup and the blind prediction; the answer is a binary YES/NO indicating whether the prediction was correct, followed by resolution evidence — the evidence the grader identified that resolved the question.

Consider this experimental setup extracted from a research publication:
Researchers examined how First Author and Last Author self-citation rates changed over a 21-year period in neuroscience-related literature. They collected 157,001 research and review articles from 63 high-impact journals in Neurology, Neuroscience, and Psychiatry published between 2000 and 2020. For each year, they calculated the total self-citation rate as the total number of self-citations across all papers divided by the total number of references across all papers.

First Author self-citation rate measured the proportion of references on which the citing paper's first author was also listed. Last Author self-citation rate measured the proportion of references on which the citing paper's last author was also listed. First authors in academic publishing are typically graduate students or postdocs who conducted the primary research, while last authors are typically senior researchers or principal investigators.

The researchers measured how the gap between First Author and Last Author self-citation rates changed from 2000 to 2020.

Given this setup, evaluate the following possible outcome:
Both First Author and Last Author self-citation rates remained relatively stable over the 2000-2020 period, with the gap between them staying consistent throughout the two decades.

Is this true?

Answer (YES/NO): NO